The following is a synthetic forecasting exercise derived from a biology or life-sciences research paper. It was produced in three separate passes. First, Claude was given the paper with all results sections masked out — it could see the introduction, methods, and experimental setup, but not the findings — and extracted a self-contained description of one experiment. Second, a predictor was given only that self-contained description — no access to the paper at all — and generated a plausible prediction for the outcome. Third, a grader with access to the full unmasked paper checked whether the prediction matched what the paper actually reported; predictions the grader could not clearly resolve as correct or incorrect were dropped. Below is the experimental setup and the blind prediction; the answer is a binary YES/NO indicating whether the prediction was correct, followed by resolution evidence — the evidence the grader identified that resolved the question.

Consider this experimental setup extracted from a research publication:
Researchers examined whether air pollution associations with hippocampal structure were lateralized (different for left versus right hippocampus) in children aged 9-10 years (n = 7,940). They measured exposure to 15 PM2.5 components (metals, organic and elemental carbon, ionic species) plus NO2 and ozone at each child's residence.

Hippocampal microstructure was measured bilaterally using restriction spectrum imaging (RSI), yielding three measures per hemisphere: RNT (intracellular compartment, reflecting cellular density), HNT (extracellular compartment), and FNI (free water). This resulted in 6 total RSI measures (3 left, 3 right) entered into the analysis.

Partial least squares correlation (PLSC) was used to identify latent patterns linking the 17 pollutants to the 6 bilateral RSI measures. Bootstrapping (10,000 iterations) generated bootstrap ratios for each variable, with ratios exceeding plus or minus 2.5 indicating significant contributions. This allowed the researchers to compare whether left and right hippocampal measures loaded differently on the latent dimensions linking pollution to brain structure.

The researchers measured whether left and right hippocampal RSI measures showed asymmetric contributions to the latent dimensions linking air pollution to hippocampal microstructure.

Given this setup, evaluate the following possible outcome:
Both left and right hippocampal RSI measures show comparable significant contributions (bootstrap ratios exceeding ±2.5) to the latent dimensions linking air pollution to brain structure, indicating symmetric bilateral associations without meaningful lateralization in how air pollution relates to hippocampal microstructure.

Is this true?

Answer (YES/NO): NO